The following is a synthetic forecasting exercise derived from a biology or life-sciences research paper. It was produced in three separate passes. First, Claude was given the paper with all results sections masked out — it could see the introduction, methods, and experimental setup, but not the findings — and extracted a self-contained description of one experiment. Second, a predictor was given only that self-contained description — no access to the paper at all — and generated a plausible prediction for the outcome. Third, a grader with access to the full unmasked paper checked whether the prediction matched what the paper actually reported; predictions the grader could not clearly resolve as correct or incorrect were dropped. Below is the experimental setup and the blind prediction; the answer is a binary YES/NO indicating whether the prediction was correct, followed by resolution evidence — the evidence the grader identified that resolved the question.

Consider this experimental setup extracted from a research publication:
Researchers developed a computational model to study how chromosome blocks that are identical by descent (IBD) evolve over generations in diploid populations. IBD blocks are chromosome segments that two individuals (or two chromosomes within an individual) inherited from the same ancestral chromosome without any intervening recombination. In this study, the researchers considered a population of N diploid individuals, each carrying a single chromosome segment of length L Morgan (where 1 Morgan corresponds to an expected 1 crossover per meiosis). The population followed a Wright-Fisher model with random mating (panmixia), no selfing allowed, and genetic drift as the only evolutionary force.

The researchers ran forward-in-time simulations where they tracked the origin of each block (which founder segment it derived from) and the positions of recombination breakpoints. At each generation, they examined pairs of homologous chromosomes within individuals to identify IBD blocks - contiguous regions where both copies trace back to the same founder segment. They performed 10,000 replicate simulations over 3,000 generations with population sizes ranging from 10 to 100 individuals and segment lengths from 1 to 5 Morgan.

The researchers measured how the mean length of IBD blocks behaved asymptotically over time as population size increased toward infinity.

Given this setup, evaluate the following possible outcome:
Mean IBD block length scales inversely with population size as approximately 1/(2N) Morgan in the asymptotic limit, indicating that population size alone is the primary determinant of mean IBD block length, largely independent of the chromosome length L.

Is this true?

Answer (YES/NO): NO